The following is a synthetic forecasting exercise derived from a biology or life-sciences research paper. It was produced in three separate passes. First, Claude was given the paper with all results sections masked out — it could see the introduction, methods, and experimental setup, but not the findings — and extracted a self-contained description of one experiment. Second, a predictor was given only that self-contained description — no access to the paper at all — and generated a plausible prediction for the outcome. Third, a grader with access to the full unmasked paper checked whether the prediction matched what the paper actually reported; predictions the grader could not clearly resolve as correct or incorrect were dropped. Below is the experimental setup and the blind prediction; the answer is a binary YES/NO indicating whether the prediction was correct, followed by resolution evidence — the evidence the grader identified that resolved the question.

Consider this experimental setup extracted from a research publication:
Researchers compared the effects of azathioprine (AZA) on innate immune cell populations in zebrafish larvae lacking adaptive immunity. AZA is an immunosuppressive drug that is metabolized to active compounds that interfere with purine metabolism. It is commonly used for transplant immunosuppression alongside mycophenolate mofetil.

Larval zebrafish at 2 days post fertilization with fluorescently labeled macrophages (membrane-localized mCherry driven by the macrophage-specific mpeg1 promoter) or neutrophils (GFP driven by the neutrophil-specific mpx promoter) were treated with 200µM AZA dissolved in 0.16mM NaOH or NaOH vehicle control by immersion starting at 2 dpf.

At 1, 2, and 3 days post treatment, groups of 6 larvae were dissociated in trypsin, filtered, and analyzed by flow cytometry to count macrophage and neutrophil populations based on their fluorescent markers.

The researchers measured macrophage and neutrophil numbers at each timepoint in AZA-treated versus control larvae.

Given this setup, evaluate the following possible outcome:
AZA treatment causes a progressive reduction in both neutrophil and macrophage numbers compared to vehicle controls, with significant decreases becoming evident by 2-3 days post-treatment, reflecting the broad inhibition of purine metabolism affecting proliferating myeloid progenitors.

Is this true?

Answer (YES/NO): NO